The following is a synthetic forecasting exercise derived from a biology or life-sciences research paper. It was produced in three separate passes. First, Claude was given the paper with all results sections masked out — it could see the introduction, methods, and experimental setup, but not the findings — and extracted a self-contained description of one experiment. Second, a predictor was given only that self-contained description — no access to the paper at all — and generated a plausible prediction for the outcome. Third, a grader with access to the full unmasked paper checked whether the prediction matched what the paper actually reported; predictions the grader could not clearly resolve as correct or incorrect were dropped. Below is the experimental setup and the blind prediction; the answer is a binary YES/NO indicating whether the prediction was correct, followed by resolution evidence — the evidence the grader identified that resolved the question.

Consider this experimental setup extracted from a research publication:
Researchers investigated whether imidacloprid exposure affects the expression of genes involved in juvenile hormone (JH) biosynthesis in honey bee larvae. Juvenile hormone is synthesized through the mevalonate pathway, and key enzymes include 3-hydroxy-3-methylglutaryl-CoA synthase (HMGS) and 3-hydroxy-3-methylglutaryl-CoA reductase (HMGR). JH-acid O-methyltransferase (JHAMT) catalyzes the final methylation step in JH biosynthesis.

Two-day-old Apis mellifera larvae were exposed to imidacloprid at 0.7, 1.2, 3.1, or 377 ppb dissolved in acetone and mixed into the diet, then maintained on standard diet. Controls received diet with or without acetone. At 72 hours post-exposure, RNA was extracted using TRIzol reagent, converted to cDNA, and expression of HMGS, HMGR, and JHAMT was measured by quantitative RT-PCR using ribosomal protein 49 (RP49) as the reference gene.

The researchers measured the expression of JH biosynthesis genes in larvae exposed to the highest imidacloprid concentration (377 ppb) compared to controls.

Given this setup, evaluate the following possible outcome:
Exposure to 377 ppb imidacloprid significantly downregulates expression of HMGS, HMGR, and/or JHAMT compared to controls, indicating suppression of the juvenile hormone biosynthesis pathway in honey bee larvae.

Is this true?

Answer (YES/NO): YES